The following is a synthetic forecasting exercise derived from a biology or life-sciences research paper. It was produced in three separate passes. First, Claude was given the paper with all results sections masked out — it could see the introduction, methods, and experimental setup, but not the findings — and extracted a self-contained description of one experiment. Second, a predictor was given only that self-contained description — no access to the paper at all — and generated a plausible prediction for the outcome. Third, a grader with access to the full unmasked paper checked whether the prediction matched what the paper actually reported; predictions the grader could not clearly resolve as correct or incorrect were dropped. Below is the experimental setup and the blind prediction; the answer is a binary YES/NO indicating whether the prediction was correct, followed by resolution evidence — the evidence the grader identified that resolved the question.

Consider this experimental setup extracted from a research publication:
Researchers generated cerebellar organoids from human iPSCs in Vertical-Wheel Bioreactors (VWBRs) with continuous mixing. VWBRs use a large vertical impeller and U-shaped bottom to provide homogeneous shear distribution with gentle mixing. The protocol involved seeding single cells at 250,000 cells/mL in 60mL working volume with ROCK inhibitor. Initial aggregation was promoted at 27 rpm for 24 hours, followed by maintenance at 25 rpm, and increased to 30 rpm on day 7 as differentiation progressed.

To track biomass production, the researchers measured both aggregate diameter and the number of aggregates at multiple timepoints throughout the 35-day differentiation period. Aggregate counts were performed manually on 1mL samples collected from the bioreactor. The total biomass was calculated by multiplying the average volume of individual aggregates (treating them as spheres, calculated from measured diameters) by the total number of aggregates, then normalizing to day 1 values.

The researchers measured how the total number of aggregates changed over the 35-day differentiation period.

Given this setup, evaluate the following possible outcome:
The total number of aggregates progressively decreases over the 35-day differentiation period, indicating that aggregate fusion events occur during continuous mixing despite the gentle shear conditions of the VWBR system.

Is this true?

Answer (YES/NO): NO